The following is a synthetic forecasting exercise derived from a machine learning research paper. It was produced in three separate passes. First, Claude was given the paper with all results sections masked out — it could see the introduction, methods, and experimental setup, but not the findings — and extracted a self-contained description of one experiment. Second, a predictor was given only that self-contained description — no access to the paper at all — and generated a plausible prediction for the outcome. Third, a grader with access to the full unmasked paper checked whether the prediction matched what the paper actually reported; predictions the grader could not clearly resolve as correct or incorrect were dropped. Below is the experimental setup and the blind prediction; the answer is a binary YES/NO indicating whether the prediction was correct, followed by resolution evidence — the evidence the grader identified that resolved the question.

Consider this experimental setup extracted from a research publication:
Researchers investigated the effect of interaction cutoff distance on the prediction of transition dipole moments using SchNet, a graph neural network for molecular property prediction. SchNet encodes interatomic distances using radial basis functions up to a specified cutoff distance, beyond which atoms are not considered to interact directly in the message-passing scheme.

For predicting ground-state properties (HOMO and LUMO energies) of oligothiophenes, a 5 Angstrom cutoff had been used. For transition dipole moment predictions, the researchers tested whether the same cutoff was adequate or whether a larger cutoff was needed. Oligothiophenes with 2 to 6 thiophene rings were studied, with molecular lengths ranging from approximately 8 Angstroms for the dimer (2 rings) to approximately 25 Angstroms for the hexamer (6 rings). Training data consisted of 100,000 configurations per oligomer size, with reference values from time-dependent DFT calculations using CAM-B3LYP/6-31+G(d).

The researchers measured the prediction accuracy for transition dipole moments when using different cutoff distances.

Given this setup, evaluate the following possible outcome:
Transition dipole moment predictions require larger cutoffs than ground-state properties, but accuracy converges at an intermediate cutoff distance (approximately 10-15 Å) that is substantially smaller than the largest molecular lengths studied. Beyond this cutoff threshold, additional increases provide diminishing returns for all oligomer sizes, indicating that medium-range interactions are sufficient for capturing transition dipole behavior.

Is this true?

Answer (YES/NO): NO